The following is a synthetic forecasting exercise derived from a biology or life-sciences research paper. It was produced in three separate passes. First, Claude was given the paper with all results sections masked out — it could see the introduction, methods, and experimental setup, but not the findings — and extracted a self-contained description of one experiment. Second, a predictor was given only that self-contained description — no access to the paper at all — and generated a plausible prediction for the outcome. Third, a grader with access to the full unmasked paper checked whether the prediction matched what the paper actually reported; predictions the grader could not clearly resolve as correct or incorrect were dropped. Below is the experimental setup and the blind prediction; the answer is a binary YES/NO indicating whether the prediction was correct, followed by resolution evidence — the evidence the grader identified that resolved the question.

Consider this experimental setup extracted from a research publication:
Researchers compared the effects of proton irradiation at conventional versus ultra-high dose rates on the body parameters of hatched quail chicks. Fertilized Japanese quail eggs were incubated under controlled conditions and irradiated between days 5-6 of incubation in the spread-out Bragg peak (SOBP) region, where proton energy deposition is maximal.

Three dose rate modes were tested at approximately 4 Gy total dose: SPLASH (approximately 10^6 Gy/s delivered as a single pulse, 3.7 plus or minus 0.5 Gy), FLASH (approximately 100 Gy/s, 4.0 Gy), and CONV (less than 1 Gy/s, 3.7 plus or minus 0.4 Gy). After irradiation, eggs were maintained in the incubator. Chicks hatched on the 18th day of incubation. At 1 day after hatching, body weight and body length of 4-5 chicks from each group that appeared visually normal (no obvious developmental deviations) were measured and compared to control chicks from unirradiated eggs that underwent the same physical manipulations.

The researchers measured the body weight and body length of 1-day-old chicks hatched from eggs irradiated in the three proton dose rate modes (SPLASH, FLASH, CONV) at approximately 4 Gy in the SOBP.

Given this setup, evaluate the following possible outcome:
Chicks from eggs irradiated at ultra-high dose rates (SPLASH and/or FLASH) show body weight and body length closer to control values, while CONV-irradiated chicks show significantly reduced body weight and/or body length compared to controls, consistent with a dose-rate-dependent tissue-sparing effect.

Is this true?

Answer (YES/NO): NO